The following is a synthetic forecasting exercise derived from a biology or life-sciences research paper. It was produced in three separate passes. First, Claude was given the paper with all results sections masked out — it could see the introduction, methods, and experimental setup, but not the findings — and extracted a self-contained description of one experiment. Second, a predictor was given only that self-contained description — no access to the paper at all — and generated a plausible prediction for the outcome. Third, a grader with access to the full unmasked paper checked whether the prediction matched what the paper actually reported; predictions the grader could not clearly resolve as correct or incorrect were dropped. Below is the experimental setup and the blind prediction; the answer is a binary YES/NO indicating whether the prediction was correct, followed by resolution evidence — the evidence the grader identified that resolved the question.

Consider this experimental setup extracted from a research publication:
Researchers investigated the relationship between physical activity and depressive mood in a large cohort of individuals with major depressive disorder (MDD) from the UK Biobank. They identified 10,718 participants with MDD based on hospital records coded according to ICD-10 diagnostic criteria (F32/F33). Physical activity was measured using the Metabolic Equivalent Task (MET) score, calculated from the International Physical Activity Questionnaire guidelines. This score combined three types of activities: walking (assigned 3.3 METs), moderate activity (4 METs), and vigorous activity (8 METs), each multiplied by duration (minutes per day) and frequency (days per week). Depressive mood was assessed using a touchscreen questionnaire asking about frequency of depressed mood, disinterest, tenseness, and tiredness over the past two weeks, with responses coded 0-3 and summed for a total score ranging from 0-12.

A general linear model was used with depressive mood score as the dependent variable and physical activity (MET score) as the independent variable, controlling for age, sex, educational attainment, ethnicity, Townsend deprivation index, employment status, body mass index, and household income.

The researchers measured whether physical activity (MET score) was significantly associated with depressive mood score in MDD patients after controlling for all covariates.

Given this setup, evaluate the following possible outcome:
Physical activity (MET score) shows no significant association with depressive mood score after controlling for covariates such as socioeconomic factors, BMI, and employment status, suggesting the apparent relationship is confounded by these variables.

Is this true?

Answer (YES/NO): NO